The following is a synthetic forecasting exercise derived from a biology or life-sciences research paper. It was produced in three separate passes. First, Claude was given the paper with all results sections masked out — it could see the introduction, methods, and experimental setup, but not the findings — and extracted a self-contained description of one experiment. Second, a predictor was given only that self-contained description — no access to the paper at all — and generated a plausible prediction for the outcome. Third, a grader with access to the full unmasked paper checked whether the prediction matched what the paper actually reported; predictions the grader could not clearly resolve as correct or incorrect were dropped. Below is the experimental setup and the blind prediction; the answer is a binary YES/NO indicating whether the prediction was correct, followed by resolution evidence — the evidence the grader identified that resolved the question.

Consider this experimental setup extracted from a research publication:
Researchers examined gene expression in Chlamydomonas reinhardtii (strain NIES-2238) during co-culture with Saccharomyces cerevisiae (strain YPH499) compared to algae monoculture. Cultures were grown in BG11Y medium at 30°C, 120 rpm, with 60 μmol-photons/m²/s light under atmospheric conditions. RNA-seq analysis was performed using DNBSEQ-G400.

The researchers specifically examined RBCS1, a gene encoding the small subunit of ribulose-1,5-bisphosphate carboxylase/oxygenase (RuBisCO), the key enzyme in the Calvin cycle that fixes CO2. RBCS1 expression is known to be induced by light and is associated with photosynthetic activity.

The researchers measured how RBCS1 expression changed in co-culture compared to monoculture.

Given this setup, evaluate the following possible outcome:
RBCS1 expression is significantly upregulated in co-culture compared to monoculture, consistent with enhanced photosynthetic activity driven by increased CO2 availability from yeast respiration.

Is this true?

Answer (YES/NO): NO